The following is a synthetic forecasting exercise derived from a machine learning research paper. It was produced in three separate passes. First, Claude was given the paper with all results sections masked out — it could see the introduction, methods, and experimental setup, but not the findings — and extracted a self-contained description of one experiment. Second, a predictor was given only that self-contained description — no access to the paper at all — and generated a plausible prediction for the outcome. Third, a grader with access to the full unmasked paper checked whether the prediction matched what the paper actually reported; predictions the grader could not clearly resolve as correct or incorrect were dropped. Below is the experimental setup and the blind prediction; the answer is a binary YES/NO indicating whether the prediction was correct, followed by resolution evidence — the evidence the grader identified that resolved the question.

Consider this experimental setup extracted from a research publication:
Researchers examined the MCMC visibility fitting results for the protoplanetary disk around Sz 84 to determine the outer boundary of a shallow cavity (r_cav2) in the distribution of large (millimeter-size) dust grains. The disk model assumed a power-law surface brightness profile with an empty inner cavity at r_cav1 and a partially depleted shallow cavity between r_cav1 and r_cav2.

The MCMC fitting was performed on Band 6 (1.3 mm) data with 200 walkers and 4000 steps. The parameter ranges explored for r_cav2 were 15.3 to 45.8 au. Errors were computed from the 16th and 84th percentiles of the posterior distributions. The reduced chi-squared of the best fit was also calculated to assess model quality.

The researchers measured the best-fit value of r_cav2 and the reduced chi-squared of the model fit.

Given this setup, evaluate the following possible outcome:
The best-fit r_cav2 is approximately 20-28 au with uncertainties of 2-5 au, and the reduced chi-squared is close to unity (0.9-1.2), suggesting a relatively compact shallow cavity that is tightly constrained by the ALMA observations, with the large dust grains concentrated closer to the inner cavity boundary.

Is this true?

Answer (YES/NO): NO